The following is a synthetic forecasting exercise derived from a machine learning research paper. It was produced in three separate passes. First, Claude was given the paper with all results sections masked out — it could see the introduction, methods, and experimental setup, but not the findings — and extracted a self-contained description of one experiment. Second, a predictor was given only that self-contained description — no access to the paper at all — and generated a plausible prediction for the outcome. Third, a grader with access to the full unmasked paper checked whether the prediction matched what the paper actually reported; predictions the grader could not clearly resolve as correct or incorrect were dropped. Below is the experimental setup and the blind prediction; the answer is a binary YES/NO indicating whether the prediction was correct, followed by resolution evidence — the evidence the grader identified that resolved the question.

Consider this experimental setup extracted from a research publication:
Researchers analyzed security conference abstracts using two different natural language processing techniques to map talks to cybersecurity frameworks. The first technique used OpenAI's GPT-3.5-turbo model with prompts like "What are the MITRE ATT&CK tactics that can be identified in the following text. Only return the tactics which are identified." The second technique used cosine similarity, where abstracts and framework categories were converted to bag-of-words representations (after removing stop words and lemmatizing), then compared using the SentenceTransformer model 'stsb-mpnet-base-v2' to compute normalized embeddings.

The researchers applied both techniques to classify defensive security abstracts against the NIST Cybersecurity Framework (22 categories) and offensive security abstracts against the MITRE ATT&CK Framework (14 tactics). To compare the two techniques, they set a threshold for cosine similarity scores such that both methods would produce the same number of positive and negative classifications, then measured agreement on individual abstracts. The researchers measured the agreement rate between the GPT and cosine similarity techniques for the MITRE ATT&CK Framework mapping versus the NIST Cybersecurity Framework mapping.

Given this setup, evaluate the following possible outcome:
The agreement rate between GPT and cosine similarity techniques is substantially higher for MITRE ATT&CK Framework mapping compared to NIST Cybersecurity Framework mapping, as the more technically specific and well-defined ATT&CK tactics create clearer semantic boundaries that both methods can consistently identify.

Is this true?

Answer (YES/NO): NO